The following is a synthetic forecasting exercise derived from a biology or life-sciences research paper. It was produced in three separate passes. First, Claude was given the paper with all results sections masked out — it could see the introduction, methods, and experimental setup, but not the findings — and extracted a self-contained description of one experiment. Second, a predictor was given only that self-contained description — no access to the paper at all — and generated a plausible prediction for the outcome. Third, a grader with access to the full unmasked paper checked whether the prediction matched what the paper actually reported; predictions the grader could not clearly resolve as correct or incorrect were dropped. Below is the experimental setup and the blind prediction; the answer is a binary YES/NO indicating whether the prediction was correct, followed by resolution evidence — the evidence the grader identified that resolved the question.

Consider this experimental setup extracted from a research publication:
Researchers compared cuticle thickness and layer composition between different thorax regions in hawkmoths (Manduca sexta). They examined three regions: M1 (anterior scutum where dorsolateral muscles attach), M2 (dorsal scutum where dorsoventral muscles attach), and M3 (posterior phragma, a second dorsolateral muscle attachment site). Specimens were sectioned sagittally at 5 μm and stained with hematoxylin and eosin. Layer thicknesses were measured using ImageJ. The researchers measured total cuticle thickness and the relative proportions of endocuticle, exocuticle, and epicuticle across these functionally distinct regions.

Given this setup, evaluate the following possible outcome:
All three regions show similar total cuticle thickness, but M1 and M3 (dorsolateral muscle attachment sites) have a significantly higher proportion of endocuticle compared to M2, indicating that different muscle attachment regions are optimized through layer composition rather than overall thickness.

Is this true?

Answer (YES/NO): NO